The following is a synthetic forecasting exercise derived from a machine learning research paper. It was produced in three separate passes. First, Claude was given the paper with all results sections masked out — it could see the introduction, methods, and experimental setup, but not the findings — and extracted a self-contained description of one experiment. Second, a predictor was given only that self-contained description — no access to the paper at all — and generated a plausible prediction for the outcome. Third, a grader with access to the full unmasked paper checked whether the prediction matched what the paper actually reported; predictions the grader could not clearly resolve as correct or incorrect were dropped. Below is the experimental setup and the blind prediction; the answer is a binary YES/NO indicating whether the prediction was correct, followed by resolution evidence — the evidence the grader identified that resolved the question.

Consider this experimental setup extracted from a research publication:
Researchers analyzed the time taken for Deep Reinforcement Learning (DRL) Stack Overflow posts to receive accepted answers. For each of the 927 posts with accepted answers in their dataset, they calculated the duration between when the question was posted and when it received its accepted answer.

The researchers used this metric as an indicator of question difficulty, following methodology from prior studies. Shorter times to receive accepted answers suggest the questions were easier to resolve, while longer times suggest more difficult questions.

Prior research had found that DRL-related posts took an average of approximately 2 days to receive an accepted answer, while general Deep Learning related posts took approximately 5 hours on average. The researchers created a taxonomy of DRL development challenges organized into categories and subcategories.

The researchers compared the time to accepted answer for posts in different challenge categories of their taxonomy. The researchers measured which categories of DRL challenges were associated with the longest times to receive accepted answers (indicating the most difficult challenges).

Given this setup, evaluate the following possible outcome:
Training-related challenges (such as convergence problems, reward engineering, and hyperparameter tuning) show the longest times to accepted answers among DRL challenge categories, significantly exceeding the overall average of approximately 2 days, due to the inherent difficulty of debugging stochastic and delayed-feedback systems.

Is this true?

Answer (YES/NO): NO